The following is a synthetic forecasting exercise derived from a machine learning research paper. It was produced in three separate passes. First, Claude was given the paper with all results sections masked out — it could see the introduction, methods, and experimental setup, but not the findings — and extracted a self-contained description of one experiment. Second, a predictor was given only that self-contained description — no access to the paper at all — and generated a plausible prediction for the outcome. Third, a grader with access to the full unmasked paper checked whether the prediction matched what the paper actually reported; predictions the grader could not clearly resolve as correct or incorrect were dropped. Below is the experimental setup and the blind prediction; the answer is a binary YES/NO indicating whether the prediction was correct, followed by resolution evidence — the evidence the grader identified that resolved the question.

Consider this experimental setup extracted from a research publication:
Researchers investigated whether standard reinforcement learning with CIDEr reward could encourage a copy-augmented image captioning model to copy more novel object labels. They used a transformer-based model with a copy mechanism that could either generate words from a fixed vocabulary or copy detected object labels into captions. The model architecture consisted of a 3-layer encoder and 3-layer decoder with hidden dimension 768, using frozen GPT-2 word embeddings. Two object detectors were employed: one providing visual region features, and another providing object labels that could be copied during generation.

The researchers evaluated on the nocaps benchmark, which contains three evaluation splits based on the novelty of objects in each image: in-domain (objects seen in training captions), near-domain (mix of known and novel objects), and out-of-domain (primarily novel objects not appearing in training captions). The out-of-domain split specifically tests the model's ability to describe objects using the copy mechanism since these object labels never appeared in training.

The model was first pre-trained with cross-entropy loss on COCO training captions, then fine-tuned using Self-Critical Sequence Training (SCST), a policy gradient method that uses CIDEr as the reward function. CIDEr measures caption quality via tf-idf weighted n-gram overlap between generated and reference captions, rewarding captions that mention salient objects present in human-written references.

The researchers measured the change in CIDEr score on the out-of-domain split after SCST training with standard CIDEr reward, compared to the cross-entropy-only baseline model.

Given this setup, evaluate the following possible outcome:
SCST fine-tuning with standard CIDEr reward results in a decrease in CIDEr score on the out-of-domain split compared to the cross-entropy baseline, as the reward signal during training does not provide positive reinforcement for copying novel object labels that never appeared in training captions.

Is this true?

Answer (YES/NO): NO